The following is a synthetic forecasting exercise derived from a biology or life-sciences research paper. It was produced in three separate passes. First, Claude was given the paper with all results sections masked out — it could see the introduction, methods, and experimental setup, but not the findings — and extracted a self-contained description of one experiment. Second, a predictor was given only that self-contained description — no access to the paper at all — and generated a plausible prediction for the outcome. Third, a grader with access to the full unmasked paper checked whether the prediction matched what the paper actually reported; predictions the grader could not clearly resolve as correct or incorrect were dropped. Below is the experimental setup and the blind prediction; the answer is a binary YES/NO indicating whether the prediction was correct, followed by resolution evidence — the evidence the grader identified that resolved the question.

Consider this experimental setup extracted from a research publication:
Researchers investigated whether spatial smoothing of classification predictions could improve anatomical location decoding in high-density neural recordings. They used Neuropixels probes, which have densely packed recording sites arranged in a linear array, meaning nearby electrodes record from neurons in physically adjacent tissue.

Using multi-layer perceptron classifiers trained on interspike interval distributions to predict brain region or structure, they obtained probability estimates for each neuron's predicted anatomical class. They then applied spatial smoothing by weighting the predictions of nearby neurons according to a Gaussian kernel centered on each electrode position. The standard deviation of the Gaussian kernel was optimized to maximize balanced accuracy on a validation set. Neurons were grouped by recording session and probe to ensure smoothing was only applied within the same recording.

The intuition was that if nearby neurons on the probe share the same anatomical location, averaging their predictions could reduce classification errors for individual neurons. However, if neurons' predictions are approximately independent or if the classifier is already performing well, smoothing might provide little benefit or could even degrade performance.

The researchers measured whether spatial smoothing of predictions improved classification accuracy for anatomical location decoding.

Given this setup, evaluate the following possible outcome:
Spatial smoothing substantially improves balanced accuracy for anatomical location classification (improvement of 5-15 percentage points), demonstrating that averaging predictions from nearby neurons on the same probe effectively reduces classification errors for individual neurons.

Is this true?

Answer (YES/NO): NO